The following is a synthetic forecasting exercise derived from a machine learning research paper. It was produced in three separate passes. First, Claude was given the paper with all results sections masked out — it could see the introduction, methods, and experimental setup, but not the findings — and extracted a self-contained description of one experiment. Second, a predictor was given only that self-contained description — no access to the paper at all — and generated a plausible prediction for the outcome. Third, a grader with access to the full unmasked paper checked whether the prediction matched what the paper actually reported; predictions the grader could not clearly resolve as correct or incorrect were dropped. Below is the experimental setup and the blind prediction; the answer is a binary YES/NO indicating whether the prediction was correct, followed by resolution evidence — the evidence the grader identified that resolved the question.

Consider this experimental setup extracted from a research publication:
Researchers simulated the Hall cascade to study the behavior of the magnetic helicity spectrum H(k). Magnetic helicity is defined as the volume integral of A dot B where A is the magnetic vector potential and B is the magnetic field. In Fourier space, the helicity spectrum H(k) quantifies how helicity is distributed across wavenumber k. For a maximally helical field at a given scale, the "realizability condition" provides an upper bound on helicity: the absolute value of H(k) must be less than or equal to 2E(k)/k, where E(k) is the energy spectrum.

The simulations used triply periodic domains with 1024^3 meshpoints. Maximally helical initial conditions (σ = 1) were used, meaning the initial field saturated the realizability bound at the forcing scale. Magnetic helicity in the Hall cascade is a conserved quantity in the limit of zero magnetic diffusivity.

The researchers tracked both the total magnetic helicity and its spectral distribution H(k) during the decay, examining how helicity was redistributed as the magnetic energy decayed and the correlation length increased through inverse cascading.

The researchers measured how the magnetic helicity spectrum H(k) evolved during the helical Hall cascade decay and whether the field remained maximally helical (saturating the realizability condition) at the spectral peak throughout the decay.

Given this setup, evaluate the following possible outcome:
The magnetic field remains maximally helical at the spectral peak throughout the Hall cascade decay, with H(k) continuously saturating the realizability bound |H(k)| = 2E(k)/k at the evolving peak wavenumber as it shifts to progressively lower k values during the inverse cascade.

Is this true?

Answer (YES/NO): YES